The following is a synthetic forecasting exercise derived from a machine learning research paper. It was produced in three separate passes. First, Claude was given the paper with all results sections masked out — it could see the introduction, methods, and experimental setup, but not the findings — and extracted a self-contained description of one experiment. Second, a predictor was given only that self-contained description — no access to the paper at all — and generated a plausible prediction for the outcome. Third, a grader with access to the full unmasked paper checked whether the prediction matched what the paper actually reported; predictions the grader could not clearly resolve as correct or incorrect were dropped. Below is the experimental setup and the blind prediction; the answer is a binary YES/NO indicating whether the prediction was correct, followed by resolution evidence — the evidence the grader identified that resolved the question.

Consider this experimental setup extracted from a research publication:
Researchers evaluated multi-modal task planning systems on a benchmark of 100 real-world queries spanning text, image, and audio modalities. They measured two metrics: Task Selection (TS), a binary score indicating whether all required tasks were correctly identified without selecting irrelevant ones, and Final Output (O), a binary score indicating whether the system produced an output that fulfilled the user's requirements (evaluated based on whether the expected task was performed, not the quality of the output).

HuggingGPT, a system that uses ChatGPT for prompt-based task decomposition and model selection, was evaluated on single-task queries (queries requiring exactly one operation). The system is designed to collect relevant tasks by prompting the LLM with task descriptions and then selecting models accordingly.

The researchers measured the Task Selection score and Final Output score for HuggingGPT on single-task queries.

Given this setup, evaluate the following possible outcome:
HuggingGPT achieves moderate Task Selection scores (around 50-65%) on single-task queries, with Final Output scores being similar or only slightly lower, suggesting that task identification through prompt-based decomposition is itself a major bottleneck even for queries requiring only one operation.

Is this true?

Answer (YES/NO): NO